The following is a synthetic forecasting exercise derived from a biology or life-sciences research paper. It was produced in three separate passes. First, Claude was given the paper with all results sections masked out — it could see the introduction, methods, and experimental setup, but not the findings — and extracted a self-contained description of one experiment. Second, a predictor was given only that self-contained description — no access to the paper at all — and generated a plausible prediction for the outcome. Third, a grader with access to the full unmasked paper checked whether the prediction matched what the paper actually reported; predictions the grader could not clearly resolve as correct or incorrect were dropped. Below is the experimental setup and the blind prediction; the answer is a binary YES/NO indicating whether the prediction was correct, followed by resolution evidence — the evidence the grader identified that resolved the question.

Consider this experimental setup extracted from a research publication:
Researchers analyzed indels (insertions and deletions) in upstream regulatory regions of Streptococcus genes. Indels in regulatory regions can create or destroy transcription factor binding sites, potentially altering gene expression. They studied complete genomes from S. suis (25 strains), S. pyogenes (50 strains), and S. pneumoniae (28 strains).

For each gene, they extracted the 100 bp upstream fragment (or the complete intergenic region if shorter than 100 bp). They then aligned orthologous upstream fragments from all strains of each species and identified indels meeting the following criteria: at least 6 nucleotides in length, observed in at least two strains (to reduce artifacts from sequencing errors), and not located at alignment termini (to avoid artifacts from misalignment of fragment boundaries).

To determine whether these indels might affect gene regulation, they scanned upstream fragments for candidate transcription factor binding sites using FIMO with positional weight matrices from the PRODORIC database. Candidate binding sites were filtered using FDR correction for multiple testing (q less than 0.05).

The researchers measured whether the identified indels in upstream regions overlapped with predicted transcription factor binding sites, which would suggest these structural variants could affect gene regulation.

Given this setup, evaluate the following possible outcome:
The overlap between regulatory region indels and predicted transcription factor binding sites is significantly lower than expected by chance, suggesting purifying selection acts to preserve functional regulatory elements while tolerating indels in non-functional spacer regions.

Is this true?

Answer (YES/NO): NO